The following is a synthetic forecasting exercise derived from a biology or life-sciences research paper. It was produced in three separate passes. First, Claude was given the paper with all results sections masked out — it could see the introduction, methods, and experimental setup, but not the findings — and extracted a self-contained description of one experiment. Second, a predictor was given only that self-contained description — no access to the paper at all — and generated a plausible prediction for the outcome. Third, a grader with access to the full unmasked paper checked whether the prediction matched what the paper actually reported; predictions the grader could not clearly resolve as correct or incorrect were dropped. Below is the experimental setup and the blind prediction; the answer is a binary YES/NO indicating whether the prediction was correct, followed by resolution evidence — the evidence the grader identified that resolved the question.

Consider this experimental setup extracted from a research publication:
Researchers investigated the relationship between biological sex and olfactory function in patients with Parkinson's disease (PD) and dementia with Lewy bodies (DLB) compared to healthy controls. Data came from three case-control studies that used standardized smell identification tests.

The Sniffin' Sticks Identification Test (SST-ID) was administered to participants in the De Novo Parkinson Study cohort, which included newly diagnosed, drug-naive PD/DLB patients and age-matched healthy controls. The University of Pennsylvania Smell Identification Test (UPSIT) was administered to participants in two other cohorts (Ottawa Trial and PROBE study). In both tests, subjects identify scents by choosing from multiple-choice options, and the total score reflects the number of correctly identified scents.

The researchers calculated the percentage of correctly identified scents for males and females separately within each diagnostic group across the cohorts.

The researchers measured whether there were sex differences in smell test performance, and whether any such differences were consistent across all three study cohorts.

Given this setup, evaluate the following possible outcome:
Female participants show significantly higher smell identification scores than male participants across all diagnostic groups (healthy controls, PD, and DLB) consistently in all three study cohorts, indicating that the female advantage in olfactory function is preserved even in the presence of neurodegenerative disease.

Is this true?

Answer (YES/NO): NO